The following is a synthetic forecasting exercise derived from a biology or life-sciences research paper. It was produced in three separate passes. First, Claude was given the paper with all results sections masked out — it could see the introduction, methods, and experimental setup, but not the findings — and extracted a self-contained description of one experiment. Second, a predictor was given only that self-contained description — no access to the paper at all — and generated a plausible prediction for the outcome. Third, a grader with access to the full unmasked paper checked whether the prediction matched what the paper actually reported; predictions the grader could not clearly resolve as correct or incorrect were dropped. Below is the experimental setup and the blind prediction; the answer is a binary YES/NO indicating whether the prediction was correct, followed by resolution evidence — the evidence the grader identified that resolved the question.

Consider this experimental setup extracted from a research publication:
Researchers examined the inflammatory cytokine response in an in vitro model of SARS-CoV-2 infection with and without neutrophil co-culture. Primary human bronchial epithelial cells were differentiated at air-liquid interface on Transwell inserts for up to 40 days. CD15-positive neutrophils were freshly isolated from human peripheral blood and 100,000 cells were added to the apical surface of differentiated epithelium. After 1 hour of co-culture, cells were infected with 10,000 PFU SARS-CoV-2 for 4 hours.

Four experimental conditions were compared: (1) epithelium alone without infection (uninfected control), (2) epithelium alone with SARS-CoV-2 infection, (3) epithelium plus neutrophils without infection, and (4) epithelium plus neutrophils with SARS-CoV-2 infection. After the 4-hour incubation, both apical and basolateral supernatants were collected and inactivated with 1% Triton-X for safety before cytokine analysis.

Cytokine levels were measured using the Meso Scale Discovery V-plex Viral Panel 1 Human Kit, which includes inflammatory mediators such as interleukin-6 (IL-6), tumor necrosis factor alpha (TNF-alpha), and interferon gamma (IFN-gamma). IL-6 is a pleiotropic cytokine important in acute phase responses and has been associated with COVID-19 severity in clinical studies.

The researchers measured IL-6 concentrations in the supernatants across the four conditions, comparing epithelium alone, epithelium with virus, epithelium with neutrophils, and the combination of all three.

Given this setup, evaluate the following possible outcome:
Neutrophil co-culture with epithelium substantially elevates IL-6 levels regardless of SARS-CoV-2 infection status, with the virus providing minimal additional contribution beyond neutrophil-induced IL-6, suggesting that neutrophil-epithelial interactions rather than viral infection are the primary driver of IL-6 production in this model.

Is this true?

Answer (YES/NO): NO